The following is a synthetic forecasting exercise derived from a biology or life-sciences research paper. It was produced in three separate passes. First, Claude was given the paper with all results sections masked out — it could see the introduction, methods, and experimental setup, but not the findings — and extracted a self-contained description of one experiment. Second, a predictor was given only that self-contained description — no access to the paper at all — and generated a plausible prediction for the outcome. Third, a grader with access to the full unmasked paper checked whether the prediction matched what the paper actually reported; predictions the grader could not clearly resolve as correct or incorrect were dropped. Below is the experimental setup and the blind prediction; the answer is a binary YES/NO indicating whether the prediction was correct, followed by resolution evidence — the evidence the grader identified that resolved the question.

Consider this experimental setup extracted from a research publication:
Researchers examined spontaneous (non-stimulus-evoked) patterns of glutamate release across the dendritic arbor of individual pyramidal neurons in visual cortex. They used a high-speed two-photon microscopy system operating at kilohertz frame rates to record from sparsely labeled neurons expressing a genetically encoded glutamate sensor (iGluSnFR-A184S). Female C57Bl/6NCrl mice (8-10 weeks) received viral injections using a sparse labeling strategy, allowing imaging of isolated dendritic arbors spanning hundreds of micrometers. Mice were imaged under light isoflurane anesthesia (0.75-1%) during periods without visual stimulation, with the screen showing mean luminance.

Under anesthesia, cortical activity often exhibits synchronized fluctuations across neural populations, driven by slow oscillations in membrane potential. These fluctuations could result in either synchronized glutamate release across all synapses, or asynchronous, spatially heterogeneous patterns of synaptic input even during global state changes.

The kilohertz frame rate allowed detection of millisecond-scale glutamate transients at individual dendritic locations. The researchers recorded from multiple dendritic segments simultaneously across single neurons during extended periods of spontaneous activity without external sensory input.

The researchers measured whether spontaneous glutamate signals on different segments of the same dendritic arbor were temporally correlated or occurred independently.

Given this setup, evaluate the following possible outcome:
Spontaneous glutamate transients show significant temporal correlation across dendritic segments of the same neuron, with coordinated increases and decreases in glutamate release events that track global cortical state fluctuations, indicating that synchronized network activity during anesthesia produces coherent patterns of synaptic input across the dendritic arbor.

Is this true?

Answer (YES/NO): YES